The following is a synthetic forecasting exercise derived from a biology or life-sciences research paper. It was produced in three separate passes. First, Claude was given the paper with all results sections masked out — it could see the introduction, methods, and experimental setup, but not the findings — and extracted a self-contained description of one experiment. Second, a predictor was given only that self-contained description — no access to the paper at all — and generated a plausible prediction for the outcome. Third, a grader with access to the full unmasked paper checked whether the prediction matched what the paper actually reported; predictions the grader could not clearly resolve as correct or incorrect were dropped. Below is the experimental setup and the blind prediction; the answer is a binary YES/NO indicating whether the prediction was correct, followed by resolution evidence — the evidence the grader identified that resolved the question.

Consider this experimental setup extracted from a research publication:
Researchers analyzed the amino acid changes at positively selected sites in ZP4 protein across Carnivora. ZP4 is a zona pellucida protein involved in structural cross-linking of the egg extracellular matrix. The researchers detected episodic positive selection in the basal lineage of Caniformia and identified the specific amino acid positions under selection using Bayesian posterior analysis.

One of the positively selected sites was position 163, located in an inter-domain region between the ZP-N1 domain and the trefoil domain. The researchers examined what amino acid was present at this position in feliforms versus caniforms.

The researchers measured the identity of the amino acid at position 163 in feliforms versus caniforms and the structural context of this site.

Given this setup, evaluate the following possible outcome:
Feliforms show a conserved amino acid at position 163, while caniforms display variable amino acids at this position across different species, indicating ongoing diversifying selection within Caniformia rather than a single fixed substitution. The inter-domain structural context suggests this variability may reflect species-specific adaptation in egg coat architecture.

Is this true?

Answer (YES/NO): NO